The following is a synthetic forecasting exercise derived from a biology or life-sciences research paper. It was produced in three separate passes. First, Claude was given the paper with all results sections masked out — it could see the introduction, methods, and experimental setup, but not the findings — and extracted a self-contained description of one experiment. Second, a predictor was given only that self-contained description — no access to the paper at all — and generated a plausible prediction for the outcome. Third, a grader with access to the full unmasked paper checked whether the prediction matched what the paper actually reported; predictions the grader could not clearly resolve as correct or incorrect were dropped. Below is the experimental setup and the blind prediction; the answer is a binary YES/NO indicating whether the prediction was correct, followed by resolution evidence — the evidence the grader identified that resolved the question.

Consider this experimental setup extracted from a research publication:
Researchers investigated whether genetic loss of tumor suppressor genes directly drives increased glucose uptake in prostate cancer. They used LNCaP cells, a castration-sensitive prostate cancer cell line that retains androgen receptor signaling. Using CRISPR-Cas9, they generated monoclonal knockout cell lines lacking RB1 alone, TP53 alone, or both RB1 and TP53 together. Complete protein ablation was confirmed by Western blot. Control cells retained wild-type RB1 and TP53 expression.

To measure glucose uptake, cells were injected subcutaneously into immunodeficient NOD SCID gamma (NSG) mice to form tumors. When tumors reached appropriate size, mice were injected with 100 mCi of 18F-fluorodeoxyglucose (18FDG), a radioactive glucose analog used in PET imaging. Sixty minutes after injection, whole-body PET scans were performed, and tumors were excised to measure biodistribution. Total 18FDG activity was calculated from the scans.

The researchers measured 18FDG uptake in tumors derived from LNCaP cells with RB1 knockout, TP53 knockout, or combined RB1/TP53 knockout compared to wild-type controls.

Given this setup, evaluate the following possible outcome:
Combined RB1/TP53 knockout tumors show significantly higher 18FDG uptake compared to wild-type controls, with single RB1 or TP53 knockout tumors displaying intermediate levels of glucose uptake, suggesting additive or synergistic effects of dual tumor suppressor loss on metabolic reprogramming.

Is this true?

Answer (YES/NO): NO